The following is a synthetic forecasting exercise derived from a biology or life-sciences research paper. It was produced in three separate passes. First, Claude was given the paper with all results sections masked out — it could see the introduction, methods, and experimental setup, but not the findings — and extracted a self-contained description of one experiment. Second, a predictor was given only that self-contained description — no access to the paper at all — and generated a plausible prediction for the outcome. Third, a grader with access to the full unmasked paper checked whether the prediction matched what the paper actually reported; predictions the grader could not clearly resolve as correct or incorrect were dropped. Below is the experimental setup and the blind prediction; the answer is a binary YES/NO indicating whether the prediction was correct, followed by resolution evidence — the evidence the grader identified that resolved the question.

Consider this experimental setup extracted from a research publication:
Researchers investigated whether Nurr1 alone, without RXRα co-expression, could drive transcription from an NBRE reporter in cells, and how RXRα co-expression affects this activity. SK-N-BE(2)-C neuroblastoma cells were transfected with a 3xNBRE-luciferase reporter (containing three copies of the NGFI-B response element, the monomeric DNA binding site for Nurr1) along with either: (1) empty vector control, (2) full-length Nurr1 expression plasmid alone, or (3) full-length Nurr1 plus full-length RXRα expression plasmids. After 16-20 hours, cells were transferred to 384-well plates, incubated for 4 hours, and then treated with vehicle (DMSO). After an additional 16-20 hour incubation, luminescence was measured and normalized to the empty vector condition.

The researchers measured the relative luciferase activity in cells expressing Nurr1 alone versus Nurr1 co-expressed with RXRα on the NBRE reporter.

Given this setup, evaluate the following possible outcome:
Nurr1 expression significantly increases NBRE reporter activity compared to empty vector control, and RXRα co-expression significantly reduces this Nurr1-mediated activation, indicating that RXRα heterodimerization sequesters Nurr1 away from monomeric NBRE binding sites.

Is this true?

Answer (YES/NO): NO